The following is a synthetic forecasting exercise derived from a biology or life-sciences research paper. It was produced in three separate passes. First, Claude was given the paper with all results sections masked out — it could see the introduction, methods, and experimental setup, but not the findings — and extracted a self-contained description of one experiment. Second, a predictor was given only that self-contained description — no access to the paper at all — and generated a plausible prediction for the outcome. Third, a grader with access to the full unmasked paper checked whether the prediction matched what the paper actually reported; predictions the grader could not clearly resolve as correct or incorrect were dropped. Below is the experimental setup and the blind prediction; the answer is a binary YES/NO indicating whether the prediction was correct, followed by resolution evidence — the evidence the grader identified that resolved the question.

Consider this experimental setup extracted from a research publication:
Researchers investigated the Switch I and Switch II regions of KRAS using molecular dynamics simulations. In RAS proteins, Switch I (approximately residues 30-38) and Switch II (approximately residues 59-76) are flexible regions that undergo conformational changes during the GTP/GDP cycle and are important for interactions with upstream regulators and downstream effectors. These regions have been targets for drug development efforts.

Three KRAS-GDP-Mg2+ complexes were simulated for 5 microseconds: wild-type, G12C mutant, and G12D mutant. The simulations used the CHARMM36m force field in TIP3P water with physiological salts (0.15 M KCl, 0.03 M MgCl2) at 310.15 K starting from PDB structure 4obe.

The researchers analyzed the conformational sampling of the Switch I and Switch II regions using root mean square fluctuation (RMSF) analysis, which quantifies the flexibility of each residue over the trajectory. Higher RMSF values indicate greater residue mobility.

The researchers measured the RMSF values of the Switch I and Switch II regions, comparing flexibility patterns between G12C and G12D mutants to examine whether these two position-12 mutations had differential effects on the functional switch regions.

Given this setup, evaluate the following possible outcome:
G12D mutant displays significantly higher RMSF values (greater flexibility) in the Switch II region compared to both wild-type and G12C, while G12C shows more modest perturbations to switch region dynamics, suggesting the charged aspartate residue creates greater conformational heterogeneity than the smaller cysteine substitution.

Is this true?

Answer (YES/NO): NO